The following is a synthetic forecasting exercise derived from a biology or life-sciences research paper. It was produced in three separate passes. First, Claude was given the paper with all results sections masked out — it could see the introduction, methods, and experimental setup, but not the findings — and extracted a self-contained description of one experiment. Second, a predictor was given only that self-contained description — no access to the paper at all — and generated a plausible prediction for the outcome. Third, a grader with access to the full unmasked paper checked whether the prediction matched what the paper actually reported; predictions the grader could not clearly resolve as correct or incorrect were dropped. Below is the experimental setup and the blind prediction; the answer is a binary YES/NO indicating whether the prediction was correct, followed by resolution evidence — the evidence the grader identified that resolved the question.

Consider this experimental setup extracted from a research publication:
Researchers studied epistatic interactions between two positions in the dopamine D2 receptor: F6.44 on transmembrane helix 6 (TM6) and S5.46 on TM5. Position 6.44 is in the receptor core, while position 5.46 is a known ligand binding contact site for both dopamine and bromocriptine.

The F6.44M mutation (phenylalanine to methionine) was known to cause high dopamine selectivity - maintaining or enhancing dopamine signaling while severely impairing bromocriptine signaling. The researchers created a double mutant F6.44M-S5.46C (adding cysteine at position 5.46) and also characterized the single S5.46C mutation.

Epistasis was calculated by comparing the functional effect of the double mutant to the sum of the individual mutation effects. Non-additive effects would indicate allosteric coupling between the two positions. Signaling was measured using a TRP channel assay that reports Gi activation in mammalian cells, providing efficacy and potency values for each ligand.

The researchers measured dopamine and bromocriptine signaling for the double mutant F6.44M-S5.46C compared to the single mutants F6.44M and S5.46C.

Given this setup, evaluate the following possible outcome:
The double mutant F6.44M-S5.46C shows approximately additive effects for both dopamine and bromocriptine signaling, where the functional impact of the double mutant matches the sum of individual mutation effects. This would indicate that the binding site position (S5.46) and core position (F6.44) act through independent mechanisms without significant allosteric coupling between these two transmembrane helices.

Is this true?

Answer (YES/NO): NO